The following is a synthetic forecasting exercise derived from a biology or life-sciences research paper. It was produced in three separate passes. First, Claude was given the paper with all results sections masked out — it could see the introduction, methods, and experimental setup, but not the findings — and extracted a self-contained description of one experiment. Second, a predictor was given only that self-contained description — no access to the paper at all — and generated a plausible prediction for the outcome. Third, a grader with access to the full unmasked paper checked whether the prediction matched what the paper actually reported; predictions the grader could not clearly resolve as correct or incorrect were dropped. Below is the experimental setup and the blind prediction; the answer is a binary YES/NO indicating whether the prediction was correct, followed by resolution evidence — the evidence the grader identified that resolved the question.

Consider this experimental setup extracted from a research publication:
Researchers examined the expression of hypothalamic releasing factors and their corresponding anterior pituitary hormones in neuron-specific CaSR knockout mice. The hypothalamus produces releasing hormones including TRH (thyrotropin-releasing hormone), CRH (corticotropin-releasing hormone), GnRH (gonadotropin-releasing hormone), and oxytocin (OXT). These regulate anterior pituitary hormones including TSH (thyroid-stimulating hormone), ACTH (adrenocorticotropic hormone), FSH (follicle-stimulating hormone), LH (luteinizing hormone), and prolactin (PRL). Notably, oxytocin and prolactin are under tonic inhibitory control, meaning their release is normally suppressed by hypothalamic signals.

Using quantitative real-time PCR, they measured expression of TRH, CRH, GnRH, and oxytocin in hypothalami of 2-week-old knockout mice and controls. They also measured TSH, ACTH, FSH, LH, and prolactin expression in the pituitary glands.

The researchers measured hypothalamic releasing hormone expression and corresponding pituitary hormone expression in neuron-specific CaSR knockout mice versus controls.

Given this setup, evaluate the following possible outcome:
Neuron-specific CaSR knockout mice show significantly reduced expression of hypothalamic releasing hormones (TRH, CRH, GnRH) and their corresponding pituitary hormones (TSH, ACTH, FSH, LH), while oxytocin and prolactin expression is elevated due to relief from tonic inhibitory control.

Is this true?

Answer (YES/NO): YES